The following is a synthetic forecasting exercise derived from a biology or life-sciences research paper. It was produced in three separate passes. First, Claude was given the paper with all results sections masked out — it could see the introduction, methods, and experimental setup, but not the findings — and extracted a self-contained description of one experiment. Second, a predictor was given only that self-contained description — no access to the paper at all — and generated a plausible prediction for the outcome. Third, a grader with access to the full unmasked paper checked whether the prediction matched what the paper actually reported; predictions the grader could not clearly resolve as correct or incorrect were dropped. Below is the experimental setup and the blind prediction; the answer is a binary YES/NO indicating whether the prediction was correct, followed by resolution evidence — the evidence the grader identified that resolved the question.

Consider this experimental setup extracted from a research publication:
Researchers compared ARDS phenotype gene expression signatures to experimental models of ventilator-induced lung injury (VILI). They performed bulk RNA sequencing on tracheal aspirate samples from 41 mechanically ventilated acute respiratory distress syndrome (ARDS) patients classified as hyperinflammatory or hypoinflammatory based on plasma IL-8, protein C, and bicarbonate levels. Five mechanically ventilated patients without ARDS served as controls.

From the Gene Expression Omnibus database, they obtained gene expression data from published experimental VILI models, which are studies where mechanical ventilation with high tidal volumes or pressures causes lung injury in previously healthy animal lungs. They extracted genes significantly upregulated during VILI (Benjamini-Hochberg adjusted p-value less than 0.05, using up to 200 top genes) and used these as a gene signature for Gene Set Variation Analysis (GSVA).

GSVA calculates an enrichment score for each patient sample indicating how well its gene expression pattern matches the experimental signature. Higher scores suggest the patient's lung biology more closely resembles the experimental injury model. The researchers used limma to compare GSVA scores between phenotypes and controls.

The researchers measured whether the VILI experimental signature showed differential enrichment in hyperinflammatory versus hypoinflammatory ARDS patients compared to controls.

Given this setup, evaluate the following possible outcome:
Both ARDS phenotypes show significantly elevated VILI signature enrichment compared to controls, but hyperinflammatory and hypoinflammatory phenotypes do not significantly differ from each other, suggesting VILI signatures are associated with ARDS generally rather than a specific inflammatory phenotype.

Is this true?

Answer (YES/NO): NO